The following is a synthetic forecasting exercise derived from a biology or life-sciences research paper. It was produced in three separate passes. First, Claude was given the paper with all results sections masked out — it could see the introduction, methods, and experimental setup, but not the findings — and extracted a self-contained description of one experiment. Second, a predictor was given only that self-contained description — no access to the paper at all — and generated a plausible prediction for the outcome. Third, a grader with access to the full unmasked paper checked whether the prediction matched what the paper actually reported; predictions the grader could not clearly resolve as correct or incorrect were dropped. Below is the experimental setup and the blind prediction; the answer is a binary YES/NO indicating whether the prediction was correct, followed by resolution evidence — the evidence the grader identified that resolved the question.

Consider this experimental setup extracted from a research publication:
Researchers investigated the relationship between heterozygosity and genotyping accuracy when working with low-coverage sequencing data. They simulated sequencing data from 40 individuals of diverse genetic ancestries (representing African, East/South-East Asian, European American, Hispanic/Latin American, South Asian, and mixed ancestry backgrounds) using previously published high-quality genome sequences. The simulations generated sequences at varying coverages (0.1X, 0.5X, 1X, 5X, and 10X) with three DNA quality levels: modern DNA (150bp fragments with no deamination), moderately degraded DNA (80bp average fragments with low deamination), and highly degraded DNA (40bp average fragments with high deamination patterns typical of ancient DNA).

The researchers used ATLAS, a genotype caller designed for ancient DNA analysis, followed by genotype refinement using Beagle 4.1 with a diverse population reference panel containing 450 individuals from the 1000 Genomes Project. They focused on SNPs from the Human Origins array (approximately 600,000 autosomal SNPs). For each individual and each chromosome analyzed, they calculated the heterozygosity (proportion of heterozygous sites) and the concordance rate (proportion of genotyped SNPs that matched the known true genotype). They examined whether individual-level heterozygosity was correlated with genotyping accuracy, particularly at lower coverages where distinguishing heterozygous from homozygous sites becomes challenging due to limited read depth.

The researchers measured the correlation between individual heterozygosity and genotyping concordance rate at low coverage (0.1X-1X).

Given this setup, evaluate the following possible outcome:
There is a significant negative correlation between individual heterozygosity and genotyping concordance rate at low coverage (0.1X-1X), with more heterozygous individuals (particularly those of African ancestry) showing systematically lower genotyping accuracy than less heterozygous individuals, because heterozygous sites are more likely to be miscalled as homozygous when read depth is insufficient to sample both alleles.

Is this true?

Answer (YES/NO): NO